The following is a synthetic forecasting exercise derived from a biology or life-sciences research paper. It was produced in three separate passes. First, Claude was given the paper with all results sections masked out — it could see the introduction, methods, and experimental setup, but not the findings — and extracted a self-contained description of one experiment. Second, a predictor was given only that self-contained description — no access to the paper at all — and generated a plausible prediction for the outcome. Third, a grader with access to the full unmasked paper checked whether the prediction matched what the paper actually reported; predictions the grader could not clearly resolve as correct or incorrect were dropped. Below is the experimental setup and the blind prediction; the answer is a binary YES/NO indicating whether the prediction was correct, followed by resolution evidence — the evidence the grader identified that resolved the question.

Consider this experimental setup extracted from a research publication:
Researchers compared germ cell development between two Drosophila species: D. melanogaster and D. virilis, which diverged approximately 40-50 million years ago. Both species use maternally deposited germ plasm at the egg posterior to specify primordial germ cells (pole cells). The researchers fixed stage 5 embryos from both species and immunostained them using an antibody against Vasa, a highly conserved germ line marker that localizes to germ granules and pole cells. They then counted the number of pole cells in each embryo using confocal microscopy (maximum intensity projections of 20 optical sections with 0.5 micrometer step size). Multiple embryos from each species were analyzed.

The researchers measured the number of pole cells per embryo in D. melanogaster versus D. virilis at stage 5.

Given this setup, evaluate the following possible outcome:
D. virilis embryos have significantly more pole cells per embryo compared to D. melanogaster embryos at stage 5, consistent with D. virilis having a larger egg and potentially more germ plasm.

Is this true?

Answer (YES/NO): NO